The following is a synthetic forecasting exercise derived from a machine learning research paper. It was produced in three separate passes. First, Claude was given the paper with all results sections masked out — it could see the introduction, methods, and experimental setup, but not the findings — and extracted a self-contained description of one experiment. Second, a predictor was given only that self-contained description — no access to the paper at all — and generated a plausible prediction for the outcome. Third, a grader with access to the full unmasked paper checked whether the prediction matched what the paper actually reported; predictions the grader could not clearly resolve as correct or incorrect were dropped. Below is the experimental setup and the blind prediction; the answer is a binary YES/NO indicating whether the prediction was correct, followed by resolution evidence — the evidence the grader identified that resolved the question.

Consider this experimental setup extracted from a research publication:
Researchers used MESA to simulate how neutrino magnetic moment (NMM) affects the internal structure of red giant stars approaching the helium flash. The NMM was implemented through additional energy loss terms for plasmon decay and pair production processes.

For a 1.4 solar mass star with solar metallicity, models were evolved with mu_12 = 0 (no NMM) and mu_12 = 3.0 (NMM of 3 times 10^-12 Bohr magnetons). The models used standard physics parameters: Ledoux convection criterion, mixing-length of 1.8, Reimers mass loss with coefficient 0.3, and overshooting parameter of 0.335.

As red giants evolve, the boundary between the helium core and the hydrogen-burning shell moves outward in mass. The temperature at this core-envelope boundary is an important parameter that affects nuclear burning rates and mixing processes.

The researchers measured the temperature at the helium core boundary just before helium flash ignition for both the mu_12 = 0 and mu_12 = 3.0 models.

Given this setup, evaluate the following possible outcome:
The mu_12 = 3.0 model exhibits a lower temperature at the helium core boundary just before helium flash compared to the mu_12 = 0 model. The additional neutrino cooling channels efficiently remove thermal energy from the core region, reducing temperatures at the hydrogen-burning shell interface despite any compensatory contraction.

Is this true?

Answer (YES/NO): NO